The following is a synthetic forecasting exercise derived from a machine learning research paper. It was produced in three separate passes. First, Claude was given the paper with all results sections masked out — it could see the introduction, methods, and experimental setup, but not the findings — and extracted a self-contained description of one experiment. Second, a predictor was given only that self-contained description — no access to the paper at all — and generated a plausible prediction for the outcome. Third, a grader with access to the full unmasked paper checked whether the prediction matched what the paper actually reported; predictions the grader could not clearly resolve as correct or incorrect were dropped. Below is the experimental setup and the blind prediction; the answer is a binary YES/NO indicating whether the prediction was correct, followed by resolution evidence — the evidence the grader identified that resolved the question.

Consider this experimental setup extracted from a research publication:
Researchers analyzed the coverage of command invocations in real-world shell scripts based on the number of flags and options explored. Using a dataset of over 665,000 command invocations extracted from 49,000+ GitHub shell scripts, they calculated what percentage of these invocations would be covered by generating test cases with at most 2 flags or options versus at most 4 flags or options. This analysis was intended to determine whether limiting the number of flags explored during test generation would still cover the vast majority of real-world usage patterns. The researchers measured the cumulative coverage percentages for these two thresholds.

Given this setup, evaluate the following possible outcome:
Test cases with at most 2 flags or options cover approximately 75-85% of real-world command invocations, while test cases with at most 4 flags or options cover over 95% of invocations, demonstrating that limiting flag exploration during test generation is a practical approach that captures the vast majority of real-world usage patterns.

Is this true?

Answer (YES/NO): NO